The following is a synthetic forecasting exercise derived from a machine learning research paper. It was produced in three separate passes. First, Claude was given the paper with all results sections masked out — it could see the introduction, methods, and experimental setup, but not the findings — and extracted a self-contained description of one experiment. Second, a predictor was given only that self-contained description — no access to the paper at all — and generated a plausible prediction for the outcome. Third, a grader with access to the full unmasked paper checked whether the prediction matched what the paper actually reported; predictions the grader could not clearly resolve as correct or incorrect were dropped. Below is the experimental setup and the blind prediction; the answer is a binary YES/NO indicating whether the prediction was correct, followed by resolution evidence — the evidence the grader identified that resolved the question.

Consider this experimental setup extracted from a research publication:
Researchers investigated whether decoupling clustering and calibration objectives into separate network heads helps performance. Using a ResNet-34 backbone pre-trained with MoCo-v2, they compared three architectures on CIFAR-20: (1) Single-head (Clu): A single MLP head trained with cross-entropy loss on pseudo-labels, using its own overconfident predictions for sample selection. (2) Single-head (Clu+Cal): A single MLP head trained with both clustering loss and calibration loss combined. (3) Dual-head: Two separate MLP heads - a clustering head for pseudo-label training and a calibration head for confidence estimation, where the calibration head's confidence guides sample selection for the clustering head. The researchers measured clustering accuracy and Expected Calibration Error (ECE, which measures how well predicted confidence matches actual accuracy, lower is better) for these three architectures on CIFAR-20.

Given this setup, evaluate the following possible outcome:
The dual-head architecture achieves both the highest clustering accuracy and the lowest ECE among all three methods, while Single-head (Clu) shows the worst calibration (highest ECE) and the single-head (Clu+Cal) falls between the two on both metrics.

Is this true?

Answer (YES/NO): NO